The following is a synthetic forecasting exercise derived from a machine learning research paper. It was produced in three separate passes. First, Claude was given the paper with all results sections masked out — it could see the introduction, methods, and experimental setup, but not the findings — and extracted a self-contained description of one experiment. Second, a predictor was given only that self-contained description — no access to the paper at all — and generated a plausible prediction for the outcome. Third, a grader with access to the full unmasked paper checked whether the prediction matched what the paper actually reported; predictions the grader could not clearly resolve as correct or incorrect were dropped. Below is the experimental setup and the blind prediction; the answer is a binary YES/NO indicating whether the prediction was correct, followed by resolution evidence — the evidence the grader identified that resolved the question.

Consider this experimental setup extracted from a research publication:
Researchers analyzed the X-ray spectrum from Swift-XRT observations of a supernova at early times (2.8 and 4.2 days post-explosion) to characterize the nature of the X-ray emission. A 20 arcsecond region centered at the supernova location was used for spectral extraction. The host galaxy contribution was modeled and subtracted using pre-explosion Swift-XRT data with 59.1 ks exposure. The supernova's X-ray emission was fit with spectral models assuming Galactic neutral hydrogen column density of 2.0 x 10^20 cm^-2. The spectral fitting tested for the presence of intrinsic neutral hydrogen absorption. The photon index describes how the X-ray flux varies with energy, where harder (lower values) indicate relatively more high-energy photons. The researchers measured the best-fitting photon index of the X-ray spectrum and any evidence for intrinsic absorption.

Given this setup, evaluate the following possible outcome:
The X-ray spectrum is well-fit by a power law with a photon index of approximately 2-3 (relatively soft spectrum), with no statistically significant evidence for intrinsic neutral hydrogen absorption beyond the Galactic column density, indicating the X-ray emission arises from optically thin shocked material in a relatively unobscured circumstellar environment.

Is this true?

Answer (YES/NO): NO